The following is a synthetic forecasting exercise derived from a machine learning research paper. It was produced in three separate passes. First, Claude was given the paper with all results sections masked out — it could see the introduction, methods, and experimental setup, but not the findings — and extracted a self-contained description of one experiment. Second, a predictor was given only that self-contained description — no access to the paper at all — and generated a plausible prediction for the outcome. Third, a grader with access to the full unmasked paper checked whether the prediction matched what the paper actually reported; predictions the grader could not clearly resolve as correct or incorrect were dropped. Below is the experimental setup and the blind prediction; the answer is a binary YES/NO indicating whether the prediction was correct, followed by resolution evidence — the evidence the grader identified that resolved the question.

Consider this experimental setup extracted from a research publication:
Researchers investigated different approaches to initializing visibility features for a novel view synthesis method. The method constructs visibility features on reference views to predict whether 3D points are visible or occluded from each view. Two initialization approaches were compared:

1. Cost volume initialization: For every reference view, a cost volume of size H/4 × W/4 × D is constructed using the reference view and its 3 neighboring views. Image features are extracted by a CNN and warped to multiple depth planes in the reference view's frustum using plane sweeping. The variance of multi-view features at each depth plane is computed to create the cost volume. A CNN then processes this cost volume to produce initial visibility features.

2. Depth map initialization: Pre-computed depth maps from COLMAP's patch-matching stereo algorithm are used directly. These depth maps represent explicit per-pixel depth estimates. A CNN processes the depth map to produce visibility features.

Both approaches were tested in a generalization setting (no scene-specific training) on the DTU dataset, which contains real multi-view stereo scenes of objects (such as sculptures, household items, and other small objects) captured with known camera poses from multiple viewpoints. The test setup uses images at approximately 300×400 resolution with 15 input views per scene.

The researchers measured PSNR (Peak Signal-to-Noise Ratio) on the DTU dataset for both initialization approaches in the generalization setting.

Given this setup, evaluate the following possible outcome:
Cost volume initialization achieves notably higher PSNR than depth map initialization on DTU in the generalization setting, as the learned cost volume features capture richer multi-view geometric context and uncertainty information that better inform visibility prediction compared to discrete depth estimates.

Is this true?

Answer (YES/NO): NO